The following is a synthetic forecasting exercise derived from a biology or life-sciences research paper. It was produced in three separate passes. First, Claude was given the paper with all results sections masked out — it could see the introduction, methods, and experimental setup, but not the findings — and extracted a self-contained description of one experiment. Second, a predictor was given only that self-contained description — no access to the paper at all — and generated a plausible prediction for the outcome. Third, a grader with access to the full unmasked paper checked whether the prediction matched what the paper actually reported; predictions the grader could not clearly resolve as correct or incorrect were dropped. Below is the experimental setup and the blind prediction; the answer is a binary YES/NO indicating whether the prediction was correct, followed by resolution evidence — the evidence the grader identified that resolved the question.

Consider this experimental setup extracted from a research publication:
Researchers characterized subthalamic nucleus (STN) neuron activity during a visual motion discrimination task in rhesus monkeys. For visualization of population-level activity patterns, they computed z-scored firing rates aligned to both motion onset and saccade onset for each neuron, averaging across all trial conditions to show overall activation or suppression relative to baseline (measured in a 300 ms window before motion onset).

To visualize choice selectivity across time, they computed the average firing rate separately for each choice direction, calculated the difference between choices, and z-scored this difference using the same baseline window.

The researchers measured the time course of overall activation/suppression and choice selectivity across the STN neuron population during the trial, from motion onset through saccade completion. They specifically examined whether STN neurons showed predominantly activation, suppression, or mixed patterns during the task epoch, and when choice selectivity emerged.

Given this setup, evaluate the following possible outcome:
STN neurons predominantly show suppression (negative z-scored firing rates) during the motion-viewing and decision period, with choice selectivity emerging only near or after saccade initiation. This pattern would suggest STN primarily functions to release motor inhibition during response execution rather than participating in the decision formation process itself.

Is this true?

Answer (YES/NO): NO